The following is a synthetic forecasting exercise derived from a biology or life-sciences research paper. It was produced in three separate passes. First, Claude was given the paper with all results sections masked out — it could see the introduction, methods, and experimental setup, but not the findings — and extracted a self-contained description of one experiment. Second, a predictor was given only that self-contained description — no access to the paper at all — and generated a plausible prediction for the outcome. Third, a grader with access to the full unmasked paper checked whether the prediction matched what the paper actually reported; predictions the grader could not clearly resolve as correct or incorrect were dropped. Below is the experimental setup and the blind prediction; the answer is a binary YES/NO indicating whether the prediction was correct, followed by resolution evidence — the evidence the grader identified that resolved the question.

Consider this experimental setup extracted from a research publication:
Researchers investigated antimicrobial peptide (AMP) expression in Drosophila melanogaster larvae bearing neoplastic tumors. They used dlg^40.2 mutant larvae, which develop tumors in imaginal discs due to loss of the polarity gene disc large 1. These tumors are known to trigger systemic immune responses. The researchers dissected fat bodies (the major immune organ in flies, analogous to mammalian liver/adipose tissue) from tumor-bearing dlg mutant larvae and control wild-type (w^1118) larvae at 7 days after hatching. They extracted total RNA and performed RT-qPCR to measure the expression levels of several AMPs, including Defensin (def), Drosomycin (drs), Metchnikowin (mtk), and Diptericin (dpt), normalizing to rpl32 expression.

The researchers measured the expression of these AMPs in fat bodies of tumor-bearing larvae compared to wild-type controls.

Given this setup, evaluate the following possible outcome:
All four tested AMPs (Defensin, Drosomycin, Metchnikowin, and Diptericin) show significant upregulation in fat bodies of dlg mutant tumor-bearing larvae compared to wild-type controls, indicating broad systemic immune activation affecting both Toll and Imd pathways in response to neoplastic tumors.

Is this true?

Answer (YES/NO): NO